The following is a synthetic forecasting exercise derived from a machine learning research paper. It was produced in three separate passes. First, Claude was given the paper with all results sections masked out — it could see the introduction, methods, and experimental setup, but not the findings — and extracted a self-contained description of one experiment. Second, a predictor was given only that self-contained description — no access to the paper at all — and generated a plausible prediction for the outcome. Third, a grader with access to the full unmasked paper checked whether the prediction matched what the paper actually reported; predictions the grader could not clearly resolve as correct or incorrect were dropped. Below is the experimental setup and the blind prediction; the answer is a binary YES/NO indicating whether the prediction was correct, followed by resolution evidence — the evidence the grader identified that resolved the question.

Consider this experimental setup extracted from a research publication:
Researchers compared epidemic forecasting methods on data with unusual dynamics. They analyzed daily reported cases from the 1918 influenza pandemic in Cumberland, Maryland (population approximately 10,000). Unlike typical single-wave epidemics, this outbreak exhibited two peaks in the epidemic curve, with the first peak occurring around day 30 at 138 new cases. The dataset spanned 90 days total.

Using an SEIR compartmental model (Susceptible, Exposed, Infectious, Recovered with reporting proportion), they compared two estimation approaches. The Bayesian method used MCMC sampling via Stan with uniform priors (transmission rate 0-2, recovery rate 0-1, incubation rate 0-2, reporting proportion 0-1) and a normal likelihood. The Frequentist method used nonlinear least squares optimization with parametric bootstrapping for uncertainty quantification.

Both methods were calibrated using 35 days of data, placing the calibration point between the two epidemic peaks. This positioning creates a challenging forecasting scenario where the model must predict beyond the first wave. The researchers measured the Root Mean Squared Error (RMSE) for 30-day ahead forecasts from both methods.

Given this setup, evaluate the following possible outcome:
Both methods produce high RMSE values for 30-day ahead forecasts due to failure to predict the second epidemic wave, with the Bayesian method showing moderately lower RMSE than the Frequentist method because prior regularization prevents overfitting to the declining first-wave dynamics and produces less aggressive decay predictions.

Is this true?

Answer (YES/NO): NO